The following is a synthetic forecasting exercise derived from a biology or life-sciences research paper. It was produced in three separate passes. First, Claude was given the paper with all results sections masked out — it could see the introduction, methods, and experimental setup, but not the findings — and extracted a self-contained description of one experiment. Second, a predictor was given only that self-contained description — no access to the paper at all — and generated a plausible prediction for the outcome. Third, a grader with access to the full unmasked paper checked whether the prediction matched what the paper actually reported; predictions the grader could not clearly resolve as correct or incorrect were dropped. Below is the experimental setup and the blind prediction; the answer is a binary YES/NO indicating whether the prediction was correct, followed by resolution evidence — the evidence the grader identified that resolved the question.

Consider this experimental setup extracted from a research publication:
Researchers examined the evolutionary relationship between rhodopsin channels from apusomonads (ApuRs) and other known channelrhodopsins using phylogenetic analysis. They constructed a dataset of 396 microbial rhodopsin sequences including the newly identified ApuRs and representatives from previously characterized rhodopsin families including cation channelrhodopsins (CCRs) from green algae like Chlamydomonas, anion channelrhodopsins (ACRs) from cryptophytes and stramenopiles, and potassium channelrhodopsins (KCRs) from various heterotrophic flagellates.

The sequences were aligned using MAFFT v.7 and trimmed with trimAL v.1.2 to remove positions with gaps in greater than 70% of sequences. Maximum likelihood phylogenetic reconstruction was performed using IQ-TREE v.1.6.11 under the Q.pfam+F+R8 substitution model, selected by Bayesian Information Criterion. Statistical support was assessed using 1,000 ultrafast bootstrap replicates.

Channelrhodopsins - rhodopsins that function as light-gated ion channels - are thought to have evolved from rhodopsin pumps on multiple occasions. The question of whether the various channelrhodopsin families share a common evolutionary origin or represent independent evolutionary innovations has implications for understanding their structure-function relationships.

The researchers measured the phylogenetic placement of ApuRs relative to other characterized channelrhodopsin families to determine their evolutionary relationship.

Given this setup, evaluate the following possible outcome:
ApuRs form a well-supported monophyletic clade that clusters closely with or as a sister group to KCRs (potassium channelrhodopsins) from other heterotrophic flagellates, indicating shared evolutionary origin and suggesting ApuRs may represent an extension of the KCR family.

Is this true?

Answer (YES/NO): NO